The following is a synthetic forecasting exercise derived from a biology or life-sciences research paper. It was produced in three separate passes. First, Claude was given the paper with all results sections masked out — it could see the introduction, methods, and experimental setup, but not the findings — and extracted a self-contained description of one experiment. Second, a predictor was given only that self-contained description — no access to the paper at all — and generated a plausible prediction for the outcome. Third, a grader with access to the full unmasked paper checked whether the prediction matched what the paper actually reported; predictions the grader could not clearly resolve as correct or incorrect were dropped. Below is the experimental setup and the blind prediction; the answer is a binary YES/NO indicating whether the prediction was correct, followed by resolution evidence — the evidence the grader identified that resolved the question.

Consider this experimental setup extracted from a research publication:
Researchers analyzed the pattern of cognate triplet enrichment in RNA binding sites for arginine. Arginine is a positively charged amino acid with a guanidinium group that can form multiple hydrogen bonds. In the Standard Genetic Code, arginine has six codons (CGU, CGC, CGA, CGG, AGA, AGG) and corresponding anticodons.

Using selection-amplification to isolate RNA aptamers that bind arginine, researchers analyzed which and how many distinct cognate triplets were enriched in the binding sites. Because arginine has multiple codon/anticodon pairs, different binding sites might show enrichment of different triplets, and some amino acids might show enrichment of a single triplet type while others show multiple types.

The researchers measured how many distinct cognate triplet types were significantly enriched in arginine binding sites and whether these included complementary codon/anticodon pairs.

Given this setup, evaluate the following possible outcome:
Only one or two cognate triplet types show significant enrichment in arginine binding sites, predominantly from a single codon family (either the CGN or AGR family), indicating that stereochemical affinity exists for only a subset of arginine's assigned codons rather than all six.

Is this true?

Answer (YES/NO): NO